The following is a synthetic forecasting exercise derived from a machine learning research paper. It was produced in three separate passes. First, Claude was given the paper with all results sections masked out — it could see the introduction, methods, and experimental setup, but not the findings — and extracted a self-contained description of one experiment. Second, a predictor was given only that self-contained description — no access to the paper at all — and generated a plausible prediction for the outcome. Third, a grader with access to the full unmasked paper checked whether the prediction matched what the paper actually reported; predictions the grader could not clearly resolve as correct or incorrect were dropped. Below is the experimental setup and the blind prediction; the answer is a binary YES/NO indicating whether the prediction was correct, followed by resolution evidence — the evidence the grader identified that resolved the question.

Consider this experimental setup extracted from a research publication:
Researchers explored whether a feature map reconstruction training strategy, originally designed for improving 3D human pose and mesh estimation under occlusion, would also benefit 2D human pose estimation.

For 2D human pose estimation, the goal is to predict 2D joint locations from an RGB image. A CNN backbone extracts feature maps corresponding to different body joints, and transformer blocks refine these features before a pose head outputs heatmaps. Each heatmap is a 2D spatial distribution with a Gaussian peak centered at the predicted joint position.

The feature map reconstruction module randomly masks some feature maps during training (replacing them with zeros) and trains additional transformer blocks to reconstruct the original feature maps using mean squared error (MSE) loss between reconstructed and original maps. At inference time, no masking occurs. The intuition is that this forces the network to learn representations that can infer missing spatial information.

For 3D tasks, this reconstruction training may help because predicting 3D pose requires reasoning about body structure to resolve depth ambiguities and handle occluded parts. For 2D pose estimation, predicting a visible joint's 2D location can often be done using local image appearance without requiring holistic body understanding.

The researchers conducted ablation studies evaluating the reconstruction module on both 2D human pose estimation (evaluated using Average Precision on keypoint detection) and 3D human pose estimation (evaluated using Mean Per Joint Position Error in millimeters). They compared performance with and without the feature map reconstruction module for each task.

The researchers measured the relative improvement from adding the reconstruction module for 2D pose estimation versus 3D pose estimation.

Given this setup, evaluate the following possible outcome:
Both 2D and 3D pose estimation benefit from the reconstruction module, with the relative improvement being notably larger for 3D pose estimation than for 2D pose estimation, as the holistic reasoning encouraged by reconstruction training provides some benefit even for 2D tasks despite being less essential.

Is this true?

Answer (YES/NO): NO